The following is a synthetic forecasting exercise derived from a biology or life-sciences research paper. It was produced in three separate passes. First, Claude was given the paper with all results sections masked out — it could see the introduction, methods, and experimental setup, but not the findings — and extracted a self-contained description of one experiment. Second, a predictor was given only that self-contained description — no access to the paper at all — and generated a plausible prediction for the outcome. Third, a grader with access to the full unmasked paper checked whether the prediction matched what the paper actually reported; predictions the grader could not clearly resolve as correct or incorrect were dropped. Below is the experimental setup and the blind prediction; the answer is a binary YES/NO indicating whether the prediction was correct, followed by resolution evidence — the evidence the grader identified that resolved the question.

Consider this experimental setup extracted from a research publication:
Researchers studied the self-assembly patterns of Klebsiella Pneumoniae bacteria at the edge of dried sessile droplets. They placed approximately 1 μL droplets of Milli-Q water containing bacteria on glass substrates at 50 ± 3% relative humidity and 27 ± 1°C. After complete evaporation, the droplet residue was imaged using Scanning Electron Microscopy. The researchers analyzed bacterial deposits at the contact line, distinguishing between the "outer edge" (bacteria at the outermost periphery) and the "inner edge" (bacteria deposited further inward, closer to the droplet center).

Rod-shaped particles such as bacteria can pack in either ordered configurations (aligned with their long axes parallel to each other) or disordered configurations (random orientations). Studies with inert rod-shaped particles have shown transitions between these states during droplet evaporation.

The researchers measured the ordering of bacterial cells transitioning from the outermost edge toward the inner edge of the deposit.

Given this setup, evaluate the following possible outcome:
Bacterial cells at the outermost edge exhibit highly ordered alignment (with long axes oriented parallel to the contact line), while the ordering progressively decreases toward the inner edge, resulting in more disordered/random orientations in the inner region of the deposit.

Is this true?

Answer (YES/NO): YES